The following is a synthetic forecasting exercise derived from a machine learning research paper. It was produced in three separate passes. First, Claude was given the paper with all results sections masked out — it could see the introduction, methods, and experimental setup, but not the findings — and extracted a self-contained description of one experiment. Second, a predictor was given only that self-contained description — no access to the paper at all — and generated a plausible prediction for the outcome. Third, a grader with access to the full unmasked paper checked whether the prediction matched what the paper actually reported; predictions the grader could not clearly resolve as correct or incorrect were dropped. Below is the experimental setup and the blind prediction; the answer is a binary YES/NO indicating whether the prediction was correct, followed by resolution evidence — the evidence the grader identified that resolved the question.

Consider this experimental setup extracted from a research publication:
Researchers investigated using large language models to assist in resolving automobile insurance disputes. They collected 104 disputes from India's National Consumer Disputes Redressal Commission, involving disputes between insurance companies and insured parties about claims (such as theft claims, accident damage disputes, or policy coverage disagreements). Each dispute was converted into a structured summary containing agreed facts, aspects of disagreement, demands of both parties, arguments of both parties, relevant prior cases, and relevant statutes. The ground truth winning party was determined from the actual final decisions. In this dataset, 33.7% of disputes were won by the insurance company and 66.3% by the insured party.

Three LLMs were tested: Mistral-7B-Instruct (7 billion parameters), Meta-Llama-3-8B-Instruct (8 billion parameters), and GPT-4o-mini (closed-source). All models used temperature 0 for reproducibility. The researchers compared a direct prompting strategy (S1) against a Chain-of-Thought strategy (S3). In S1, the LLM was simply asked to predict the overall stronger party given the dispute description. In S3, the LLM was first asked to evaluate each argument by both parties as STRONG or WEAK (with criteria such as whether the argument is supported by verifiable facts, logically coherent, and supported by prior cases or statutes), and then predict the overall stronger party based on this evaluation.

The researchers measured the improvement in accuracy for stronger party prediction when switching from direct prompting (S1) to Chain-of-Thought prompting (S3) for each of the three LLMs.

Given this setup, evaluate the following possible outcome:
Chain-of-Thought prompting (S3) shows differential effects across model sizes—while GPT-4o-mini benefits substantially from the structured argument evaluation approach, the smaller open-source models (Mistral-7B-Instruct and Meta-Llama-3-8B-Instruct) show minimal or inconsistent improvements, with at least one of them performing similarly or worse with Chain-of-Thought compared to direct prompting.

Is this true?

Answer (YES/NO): NO